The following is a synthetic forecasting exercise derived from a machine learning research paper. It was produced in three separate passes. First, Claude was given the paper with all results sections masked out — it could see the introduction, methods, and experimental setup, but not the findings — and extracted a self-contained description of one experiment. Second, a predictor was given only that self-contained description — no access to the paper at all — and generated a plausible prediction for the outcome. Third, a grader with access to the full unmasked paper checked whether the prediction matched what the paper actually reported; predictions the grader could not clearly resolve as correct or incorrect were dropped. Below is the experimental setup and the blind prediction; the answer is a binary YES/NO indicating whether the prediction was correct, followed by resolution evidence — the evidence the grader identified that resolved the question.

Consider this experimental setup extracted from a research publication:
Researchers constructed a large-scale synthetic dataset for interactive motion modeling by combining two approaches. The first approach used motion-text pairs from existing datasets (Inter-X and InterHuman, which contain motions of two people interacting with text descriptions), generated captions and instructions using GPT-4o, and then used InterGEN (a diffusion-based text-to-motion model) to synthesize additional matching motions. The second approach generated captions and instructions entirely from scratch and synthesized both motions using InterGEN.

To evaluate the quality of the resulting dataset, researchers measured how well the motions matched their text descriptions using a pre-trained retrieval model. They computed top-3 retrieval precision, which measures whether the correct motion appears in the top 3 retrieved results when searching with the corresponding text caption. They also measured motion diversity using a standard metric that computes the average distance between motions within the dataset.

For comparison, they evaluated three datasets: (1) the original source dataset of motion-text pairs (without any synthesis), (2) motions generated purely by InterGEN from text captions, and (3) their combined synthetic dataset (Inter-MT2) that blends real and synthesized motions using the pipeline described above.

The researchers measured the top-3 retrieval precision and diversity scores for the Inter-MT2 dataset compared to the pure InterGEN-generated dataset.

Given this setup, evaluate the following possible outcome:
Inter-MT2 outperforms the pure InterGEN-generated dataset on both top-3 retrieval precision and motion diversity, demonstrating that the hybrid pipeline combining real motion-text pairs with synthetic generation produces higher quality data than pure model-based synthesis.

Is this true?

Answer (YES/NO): NO